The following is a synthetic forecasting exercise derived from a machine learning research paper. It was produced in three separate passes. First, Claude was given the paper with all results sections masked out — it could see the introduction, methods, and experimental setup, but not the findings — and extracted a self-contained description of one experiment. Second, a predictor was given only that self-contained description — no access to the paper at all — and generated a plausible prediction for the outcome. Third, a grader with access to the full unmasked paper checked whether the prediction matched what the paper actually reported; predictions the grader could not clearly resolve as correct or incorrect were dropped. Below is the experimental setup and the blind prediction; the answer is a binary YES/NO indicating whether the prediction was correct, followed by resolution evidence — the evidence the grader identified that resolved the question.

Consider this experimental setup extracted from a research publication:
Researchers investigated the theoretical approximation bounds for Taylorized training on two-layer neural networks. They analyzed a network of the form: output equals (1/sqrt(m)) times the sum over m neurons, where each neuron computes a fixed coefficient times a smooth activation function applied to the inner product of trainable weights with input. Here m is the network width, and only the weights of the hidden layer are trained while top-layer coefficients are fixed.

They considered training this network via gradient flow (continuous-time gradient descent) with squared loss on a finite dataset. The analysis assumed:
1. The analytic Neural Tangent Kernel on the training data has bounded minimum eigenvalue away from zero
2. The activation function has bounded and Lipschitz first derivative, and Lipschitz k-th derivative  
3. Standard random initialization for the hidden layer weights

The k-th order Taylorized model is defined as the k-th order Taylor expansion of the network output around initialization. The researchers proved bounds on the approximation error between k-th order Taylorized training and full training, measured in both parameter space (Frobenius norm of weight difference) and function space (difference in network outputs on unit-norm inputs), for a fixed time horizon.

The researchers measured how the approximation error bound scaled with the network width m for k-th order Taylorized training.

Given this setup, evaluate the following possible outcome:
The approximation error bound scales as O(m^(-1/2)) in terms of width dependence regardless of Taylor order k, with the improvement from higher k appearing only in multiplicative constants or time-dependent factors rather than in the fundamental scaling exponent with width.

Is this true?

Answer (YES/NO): NO